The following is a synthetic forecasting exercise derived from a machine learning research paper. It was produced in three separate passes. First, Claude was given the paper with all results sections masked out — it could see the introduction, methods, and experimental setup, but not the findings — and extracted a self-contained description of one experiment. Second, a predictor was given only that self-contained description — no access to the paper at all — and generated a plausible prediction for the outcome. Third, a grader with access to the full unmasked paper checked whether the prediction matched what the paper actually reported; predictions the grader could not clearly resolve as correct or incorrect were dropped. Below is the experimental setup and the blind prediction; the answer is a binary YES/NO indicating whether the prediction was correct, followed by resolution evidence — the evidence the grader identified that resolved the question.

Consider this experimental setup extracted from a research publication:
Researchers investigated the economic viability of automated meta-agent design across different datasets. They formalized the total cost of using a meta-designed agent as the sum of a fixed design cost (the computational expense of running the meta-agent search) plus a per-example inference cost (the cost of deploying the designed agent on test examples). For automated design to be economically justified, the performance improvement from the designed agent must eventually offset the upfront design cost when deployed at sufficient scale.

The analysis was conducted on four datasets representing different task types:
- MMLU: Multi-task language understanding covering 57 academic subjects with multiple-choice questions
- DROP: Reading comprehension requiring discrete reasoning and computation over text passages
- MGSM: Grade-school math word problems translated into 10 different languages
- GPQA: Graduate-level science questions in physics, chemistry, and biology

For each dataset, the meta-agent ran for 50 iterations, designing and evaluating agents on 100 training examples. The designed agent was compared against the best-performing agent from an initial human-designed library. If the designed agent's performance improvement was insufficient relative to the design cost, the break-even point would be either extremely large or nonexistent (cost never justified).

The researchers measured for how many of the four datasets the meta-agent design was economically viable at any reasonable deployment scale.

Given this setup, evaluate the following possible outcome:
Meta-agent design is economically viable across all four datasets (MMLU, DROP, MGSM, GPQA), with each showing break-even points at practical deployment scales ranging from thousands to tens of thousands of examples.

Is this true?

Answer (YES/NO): NO